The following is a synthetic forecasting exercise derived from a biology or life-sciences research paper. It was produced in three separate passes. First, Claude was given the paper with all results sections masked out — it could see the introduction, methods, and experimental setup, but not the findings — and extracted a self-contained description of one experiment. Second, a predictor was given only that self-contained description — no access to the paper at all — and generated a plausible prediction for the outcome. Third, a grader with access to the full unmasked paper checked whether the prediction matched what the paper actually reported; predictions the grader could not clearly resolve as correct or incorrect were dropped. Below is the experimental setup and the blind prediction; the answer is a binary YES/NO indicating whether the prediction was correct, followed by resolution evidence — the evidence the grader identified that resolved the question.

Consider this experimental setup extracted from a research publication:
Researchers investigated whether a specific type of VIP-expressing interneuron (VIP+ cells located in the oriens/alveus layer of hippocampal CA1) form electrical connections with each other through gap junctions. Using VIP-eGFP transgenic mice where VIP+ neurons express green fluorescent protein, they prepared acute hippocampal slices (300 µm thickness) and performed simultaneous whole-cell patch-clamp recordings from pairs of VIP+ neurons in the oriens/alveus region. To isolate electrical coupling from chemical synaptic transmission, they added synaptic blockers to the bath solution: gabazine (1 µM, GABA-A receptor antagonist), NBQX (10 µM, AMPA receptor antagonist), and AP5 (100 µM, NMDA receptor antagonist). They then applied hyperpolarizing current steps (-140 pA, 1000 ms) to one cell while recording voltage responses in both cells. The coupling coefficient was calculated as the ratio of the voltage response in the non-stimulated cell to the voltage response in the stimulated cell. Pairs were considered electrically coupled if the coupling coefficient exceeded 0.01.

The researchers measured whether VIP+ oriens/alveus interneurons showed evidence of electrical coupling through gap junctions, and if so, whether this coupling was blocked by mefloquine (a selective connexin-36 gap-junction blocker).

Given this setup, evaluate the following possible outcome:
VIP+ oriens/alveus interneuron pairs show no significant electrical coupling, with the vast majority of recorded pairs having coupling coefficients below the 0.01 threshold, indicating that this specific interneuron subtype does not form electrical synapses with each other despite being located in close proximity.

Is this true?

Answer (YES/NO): NO